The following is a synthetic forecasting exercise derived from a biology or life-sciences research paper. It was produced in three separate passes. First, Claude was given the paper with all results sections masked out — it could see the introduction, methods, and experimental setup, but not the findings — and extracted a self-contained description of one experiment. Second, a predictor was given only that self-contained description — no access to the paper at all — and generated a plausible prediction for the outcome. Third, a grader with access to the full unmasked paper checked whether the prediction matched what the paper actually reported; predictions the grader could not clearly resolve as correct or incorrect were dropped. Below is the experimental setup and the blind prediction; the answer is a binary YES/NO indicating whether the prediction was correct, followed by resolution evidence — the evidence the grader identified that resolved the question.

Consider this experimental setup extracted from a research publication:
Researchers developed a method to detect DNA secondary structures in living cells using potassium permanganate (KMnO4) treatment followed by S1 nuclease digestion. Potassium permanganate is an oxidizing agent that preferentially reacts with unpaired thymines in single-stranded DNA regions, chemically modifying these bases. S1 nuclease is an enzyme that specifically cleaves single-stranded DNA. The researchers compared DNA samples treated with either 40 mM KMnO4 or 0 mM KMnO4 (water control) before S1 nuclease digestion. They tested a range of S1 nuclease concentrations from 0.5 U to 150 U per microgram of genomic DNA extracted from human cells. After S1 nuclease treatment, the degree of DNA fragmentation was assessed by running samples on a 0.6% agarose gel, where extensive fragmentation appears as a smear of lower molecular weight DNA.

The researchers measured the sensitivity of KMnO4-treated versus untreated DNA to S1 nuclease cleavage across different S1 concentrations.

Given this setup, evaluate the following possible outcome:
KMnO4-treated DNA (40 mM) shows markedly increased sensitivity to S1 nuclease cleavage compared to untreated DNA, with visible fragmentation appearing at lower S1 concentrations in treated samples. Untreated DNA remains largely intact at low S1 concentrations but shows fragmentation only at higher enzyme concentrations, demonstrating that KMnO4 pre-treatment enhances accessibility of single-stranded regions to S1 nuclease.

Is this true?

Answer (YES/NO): YES